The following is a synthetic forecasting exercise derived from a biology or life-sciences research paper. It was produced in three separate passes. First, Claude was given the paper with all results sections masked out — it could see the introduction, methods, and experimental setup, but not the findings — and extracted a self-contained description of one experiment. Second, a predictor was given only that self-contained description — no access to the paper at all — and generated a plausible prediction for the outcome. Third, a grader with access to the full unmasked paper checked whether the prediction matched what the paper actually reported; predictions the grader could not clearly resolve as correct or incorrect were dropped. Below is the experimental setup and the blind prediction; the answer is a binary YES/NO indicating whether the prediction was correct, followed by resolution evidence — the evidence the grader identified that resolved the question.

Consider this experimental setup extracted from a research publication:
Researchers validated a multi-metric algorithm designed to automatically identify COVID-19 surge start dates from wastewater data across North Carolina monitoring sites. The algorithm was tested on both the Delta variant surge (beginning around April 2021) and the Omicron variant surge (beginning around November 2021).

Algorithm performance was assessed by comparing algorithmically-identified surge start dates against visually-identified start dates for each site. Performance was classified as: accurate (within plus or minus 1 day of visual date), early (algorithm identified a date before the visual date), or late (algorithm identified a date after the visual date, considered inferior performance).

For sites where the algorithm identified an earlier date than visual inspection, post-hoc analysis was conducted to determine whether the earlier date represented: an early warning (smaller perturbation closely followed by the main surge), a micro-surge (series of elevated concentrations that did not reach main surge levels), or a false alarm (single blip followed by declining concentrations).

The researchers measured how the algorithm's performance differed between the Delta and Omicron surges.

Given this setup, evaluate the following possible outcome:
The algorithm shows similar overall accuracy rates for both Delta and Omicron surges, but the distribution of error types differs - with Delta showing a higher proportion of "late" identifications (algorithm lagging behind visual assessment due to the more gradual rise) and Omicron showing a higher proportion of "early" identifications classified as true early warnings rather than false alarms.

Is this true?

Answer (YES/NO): NO